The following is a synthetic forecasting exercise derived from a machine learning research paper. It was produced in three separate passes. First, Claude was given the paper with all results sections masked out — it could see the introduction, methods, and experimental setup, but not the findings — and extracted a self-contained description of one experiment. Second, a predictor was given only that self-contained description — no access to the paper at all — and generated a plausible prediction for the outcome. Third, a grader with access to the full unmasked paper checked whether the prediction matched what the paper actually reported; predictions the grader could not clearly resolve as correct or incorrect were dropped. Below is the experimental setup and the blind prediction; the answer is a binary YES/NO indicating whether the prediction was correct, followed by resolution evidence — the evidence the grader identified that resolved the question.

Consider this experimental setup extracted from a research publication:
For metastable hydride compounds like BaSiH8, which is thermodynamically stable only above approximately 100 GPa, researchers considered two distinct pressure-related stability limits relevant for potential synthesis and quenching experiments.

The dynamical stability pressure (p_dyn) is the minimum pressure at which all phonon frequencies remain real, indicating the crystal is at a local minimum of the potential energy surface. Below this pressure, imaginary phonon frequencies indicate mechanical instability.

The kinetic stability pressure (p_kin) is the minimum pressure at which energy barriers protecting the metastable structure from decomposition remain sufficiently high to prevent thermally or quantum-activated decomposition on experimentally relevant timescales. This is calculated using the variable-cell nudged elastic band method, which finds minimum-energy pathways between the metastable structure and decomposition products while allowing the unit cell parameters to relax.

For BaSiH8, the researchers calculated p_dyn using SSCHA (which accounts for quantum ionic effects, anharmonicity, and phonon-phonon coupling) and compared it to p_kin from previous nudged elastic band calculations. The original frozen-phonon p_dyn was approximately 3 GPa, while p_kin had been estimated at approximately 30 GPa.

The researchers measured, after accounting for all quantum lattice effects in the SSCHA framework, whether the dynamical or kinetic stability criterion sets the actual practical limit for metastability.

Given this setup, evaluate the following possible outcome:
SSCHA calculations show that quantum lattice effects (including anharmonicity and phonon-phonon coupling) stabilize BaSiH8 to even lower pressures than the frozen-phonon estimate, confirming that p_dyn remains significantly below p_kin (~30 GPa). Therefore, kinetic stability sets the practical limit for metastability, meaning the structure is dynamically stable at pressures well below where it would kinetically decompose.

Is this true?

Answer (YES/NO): NO